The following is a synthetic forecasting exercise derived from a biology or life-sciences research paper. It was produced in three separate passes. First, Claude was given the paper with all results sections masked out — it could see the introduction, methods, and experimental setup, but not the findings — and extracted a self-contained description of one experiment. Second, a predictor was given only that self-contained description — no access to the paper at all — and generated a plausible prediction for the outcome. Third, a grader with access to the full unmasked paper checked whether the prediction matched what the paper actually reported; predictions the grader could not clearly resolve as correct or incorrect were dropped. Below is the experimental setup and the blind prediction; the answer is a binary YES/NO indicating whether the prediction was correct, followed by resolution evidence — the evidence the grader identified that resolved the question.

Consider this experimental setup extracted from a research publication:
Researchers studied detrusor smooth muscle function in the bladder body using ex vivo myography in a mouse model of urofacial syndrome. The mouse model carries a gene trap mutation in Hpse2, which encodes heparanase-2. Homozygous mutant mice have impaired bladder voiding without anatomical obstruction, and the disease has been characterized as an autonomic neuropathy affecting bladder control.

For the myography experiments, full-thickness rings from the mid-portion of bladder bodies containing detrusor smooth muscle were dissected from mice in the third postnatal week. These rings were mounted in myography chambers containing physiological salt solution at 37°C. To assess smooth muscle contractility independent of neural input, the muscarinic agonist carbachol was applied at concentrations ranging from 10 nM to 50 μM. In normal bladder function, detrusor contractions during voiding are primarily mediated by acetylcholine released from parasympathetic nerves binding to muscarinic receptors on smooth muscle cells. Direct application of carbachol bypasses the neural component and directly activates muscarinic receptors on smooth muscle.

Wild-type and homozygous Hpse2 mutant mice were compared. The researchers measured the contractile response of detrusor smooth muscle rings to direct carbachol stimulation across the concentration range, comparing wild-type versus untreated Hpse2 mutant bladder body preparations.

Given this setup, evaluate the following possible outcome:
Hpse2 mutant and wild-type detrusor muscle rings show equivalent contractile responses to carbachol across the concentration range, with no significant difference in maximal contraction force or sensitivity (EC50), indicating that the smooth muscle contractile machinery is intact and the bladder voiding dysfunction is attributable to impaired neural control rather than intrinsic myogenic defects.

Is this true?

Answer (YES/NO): NO